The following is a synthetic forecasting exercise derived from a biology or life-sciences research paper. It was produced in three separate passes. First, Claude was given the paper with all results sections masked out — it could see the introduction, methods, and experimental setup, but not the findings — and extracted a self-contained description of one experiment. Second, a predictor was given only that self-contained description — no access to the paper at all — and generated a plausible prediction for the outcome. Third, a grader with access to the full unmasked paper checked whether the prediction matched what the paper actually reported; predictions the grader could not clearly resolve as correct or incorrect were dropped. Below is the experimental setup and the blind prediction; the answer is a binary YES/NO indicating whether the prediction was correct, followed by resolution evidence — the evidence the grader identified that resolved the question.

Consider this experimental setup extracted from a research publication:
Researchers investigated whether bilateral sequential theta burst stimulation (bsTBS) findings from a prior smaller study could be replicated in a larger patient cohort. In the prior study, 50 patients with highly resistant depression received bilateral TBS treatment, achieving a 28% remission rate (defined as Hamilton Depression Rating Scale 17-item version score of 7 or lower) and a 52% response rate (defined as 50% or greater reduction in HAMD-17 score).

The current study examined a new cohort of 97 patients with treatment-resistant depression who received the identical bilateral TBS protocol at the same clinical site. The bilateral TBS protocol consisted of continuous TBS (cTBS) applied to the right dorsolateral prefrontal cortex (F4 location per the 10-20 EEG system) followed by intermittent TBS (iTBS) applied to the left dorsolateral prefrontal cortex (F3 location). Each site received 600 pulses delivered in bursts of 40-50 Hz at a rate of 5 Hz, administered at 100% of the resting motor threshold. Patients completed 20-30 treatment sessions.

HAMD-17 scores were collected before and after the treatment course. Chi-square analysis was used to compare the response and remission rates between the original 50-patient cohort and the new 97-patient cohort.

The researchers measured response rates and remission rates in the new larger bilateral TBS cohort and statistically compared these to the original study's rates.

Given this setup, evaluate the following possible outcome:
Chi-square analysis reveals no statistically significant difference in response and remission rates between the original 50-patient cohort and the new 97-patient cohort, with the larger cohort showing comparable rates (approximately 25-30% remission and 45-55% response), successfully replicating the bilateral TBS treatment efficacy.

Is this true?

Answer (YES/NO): NO